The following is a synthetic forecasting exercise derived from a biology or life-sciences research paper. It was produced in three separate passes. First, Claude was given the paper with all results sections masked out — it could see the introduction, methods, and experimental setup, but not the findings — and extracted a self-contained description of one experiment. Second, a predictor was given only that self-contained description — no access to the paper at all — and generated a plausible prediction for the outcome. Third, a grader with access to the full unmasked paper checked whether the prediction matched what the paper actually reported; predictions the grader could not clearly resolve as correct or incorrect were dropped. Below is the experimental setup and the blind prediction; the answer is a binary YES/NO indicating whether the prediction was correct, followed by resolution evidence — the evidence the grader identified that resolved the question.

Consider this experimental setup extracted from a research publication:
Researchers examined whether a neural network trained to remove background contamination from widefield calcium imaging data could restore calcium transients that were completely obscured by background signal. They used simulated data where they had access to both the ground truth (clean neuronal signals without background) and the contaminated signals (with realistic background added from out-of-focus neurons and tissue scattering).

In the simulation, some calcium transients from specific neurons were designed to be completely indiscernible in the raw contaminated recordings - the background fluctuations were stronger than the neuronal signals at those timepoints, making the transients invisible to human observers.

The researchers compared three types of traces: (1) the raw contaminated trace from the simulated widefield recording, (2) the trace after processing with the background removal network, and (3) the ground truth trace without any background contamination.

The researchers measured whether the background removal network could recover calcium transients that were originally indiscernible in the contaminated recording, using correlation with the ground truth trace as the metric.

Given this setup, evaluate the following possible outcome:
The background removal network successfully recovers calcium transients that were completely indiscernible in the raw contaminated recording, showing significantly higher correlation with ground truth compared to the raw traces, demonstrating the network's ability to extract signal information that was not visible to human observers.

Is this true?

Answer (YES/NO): YES